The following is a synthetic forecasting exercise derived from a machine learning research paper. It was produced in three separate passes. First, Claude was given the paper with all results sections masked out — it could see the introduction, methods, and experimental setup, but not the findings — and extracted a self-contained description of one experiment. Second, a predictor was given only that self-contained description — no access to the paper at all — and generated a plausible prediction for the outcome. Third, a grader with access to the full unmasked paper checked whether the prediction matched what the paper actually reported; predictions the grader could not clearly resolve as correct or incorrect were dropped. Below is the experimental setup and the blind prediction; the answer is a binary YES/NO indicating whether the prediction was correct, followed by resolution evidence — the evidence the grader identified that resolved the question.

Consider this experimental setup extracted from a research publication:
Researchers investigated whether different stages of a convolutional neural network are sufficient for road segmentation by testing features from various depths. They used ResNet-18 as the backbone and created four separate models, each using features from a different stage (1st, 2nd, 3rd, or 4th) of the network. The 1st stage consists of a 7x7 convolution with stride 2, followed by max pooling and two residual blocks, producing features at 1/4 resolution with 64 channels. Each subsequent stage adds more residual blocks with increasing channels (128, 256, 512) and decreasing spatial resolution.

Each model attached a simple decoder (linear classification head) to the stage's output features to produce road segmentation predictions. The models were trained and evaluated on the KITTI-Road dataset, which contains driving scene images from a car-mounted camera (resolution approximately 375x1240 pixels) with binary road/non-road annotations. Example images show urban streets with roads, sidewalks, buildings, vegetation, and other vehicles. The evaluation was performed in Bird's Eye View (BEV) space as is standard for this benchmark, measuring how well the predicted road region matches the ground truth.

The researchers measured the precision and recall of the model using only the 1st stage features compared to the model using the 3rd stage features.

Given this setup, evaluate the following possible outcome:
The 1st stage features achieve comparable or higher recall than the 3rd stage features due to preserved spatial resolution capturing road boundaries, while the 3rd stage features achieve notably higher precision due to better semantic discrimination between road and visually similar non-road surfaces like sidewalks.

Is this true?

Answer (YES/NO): NO